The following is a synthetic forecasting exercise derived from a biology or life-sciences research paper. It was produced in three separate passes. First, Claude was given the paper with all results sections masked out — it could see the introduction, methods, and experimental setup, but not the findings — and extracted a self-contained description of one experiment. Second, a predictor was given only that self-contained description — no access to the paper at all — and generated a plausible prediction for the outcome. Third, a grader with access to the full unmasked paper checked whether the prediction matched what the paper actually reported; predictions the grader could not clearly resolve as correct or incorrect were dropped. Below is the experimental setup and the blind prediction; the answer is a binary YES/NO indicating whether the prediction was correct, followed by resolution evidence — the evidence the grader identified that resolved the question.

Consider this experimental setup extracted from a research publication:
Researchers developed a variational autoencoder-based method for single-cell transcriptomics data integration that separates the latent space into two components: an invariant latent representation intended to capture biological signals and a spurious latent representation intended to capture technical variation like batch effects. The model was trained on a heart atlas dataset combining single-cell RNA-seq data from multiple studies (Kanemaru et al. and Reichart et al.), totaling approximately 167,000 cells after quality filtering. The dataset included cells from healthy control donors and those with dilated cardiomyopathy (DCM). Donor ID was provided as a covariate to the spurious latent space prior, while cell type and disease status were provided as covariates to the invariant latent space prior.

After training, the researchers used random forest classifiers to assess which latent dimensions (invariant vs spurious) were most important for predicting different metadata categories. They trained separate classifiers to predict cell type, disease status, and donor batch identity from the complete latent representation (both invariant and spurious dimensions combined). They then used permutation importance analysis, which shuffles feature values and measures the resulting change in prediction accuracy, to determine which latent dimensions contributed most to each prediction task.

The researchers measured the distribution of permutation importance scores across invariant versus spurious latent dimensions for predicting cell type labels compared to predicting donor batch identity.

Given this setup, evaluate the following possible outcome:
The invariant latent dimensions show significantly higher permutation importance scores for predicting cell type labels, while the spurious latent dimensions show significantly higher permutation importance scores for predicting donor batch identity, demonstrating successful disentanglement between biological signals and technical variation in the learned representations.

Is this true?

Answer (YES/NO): YES